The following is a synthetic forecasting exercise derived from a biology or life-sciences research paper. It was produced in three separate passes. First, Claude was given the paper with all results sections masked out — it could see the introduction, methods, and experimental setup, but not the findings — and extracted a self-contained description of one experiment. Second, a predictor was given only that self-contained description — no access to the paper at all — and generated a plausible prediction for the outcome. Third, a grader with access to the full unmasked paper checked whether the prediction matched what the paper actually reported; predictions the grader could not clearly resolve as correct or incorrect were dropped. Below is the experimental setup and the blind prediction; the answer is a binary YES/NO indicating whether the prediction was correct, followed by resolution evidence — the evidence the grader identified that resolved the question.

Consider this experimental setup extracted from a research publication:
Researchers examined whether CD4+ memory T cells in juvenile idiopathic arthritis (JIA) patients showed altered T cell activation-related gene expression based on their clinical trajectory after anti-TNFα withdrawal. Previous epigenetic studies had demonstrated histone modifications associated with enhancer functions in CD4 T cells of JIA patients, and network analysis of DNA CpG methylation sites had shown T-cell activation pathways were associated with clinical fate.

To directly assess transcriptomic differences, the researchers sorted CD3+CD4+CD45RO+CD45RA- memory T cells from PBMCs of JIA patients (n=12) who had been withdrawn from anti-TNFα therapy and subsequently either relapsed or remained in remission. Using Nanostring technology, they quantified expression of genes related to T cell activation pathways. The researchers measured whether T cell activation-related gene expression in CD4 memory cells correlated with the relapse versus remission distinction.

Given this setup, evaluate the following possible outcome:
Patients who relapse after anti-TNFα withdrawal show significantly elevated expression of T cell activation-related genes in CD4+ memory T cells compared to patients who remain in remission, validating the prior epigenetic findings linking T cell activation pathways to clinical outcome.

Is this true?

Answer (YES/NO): NO